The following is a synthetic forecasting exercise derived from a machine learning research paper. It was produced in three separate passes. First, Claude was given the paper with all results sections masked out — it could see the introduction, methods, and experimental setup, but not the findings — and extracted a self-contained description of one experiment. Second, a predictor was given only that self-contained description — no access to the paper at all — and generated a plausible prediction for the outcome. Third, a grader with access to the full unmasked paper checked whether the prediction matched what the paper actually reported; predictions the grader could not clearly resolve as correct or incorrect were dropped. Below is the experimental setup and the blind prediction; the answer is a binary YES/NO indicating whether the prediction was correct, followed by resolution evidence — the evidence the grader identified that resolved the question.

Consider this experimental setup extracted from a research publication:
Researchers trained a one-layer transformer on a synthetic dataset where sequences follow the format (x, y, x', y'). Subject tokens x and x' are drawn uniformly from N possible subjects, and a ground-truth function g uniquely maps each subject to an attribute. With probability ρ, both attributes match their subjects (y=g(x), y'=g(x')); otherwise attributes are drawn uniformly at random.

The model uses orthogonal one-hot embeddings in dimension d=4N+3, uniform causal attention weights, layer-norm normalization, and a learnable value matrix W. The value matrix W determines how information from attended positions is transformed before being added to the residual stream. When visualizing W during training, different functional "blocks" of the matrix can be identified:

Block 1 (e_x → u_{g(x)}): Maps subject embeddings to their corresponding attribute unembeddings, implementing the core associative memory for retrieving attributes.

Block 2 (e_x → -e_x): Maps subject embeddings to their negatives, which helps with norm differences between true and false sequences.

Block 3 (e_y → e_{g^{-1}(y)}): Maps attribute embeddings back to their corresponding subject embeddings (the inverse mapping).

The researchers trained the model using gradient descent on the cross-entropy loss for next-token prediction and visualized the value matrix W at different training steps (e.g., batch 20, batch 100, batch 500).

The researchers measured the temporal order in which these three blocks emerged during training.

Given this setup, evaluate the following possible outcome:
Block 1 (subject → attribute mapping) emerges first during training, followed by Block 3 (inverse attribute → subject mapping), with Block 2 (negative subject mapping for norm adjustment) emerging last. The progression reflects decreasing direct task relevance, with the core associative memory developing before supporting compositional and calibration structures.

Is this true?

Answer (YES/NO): NO